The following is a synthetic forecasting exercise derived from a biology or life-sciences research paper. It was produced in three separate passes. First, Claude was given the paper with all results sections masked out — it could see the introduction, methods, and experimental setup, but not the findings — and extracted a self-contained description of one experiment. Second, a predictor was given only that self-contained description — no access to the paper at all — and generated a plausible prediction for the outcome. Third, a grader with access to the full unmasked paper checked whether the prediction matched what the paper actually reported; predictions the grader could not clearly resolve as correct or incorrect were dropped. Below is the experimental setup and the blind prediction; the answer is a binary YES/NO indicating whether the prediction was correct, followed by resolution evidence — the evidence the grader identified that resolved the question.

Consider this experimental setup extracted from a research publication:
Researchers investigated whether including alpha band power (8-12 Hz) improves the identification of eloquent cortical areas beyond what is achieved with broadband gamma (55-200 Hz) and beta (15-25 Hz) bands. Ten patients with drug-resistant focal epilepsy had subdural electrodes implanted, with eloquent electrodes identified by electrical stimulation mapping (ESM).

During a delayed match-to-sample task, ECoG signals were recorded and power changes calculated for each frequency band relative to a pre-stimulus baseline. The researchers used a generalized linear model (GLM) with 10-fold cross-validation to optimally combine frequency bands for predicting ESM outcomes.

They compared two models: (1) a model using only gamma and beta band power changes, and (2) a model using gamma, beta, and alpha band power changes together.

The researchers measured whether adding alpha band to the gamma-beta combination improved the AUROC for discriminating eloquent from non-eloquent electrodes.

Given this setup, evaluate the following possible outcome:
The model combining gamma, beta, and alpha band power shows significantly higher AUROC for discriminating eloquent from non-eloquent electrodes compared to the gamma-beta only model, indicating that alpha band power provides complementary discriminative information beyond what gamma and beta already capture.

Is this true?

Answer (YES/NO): NO